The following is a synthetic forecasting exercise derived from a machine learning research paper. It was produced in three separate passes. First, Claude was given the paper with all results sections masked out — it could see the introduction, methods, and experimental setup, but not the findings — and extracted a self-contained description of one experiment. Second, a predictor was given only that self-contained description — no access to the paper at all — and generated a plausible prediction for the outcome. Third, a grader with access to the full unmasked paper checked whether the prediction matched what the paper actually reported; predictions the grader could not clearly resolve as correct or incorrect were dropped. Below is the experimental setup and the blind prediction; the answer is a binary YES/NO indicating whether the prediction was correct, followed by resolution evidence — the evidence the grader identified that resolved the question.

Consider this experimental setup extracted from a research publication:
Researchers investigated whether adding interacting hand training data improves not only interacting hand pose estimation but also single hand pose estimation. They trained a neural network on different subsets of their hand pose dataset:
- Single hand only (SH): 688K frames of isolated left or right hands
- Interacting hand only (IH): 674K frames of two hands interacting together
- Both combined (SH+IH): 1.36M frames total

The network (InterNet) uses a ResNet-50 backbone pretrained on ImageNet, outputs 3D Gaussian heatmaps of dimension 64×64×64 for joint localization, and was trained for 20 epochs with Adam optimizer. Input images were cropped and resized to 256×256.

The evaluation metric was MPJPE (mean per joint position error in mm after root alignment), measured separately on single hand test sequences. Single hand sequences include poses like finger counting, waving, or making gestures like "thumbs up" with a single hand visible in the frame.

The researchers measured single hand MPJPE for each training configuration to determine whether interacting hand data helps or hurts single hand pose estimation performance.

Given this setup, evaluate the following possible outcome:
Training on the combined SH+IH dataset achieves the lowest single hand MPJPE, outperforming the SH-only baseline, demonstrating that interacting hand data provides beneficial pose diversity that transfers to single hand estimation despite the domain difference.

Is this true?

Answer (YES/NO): YES